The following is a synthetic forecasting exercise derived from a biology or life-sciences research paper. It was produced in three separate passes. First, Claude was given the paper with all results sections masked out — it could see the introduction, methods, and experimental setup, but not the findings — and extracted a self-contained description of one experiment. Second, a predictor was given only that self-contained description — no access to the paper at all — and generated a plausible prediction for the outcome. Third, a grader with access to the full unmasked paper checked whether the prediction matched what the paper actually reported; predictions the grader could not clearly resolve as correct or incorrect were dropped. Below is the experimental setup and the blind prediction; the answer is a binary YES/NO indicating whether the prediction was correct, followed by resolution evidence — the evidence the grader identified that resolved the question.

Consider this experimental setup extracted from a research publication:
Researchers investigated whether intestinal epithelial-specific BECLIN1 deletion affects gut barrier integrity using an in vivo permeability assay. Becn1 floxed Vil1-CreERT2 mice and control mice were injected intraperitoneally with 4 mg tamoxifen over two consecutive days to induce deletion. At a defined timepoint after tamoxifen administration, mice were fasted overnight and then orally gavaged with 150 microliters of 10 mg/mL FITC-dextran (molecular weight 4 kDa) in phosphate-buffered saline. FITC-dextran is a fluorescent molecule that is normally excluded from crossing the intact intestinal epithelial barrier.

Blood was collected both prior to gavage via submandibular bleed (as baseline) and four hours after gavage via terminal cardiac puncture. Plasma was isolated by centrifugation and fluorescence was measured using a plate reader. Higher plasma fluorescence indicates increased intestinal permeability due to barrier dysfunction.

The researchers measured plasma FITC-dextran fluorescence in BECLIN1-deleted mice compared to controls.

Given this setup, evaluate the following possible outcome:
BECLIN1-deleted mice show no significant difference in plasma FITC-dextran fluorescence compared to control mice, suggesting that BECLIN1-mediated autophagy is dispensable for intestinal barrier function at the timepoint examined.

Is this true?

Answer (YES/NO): NO